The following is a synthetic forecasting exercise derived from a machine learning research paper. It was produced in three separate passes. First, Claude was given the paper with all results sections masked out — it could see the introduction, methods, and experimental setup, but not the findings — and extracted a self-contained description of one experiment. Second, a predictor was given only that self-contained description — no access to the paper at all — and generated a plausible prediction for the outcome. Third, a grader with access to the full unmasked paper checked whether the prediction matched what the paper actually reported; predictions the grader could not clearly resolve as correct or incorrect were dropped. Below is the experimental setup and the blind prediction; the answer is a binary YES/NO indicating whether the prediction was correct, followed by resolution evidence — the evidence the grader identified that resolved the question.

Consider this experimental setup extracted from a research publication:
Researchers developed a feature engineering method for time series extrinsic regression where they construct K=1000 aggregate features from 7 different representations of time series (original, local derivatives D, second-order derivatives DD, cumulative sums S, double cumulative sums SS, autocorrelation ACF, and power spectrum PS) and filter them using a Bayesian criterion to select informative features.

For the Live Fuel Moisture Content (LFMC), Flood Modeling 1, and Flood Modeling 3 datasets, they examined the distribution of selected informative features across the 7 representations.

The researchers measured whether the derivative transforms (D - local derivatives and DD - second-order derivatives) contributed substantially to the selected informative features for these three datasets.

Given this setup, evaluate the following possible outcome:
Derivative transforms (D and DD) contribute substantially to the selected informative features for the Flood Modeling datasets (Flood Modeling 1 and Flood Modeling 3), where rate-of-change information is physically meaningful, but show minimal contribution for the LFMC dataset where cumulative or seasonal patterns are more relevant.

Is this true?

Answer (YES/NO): NO